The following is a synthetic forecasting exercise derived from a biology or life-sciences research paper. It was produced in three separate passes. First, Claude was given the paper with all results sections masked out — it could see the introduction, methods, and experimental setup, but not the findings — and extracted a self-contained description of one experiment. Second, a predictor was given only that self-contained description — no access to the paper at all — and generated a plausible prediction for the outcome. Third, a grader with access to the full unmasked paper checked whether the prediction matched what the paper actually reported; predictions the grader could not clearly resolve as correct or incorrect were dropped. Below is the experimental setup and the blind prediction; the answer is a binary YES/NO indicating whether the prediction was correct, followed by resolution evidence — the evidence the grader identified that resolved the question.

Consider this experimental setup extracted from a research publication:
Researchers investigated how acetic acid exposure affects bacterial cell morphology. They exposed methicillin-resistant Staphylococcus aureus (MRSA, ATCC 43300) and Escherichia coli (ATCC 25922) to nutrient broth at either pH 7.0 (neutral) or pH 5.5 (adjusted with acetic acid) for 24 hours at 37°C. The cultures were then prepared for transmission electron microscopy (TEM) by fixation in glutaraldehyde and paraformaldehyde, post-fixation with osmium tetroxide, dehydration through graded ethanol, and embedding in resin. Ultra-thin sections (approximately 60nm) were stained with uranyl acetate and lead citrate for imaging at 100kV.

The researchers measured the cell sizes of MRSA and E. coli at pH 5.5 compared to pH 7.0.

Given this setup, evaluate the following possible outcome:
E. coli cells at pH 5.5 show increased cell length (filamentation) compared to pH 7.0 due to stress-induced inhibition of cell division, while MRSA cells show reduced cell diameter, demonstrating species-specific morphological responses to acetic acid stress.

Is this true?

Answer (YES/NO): NO